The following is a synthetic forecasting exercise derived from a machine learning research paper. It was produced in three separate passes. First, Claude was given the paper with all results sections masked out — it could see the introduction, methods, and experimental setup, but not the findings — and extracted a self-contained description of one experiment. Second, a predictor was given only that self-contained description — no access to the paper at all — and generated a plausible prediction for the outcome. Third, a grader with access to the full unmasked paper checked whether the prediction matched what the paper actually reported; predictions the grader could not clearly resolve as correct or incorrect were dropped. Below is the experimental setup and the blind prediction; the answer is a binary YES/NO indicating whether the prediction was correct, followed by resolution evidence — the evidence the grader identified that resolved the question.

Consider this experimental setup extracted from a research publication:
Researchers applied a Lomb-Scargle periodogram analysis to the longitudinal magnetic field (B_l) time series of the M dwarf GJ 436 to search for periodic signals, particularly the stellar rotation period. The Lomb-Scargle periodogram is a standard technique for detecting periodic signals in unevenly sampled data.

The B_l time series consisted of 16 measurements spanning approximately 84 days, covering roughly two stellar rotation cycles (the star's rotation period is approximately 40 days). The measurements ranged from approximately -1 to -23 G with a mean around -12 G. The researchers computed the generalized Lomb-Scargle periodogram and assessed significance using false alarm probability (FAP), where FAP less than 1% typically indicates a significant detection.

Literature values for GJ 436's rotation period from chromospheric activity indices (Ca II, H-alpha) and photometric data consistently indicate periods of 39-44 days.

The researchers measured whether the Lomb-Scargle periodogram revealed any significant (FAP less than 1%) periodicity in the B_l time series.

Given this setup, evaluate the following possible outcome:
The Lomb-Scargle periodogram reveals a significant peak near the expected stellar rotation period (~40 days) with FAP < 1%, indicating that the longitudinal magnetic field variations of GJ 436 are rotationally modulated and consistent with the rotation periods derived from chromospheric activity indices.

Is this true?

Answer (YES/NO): NO